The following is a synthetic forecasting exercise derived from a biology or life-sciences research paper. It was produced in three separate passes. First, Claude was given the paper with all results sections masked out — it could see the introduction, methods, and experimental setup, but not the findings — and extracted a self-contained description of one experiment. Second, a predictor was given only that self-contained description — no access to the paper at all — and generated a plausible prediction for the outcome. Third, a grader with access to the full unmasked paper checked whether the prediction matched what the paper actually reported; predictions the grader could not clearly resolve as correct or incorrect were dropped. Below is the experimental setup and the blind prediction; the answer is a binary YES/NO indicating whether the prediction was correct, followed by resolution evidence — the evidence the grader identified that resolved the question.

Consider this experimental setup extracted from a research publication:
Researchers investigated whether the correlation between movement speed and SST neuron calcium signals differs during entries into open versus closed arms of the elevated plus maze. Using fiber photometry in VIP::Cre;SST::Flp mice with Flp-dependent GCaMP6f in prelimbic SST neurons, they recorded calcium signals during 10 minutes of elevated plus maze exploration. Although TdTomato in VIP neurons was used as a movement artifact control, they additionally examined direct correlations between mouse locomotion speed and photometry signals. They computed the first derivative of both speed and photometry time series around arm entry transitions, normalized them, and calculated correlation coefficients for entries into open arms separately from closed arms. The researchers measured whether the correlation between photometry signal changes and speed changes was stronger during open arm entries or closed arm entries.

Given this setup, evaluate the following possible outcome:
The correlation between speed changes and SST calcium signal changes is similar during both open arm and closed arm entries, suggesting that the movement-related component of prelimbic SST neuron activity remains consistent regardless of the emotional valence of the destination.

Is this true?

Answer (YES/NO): NO